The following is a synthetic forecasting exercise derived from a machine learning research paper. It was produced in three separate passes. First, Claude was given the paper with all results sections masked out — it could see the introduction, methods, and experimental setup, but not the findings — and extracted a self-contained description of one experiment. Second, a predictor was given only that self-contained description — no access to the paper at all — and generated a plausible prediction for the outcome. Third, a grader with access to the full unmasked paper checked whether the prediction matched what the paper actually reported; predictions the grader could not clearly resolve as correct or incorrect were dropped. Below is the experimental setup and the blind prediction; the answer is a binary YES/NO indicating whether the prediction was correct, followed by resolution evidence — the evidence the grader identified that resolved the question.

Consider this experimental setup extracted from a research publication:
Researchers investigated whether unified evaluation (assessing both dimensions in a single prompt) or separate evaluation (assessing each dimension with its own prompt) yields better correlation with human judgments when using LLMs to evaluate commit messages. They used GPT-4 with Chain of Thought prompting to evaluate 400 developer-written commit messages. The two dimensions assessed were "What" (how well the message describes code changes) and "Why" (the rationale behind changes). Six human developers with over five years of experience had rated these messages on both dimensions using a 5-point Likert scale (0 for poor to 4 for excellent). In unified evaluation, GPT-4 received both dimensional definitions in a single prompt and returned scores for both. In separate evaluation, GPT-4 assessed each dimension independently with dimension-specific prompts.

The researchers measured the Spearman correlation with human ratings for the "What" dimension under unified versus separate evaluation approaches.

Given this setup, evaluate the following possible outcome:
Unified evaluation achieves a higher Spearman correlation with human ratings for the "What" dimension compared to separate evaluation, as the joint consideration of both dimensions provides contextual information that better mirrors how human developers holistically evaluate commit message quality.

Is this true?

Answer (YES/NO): YES